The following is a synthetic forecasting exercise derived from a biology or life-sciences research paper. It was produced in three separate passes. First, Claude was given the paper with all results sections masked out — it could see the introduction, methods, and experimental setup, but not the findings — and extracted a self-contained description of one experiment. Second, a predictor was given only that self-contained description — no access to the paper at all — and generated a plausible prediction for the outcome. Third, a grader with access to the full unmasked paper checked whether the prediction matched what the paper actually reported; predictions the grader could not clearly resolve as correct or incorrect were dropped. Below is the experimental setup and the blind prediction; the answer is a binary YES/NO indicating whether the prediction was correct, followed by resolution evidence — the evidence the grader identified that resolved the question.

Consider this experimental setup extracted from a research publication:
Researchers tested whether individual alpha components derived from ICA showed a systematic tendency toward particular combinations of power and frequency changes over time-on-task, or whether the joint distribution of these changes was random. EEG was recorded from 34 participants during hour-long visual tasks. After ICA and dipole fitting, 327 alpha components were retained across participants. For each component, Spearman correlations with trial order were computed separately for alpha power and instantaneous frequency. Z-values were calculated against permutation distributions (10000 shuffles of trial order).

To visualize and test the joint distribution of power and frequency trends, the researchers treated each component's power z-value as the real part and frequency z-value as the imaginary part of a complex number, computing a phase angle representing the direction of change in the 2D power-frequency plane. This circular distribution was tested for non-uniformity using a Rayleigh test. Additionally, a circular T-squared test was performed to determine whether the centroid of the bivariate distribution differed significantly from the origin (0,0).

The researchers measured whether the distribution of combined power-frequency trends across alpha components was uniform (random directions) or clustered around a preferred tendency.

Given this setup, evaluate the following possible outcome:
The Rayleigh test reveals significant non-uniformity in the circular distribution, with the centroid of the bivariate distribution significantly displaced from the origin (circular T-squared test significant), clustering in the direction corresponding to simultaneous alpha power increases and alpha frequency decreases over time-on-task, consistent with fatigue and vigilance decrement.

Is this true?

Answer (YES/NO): YES